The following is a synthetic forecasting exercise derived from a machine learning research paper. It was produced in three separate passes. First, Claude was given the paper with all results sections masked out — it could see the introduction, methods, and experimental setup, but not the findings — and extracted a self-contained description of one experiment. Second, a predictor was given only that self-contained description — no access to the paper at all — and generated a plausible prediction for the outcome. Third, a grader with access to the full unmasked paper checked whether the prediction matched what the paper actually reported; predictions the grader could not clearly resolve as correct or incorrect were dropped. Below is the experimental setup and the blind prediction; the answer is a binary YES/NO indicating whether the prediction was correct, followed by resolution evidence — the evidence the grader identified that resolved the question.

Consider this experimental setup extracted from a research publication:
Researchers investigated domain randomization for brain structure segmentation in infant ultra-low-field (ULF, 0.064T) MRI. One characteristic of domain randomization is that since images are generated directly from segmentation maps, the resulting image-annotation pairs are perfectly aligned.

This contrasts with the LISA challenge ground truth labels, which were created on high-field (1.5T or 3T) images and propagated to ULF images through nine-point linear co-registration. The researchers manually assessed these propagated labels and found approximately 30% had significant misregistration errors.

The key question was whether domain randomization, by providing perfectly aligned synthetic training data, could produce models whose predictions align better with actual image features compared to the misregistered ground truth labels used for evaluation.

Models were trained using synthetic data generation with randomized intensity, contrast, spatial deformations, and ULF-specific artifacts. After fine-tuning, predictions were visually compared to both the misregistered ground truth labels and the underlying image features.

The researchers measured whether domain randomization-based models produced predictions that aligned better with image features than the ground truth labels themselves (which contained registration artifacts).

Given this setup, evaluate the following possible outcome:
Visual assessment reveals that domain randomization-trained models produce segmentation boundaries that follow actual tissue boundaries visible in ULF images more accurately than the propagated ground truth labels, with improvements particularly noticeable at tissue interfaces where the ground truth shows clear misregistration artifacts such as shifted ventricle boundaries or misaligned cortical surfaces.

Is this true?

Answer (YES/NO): NO